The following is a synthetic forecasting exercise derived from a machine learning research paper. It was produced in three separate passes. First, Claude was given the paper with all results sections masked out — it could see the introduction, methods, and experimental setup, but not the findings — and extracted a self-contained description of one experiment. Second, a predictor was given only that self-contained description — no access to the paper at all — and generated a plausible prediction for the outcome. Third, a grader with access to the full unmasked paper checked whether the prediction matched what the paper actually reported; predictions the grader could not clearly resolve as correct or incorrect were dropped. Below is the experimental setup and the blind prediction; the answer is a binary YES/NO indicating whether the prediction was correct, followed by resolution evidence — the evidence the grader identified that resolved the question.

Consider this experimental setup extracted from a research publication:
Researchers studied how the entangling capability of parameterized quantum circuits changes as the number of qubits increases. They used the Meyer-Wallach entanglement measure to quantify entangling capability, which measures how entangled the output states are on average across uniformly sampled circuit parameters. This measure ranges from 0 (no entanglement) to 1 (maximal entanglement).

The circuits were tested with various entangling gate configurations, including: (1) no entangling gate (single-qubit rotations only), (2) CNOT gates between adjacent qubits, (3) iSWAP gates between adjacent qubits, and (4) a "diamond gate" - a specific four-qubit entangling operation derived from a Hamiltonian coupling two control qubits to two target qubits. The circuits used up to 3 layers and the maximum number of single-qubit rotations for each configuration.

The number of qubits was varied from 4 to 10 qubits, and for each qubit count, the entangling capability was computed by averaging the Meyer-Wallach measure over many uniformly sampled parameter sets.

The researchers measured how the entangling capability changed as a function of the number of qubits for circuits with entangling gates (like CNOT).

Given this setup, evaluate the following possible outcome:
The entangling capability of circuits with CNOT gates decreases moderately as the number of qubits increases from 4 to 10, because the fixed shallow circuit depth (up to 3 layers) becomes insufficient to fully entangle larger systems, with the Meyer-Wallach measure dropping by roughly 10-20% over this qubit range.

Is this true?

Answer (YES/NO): NO